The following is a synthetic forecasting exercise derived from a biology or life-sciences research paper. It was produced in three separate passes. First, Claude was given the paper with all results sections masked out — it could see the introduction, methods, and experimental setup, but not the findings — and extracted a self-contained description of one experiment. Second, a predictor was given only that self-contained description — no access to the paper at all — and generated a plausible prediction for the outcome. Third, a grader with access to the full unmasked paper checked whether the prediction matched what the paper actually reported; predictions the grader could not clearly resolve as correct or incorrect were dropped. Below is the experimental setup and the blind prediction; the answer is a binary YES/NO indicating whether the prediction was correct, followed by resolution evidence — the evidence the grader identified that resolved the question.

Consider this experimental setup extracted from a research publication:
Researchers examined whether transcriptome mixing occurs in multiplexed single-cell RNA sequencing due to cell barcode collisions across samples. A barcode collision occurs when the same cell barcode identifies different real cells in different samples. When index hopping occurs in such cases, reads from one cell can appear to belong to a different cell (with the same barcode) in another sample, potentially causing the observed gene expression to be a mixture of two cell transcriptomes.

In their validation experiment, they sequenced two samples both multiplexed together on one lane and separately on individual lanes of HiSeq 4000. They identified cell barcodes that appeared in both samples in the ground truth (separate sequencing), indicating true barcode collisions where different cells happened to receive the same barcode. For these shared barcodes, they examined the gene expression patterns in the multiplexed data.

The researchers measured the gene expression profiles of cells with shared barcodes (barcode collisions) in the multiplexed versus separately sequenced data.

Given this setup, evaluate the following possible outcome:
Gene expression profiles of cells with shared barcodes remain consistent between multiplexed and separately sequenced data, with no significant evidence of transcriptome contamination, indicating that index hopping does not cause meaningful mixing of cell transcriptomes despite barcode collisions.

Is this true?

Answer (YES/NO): NO